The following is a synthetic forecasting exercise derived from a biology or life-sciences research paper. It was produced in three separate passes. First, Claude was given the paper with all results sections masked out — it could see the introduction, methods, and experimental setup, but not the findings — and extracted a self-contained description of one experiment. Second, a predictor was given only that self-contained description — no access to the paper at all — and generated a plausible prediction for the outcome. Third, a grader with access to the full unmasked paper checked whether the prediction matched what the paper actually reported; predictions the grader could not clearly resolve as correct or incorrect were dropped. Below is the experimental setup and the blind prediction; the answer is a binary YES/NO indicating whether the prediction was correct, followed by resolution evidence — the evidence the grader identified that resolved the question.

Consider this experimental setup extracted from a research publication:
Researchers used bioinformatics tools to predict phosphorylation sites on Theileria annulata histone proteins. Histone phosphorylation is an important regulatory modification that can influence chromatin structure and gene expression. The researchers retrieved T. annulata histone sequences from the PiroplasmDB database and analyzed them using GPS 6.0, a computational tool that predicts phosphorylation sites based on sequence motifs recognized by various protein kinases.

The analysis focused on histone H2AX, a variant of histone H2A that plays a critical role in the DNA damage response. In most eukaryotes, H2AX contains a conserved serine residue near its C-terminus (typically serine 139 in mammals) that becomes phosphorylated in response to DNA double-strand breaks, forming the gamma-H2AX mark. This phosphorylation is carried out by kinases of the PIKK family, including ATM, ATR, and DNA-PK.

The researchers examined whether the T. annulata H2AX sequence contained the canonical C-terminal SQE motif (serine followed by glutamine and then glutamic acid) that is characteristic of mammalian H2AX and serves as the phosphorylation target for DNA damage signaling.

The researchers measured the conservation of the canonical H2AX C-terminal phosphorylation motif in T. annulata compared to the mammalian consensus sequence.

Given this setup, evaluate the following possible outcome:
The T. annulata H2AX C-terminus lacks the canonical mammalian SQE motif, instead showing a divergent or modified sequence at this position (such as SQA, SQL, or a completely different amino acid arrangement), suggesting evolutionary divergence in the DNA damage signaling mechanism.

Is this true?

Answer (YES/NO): YES